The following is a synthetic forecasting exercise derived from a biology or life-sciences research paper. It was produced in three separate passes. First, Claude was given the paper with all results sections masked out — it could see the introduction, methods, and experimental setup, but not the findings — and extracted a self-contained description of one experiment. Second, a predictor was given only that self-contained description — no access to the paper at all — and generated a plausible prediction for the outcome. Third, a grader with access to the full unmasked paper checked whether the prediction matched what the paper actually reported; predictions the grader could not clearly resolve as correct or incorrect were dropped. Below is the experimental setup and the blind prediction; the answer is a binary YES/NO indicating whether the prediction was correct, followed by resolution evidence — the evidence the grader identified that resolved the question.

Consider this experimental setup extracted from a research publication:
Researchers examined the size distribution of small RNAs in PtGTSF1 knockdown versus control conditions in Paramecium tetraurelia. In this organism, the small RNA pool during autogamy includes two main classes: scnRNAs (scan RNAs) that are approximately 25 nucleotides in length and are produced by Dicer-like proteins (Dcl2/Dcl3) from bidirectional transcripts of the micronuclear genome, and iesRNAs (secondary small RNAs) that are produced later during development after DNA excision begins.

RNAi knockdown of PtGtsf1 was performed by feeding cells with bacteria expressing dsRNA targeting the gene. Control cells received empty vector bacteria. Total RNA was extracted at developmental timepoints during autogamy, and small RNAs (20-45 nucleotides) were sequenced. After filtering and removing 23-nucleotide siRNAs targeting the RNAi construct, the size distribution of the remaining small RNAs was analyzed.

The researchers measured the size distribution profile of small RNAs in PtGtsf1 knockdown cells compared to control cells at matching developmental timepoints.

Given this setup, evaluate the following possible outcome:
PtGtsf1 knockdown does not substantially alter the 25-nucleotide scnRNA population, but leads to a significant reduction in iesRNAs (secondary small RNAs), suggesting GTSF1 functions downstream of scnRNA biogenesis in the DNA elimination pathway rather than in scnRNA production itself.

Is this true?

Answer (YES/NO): NO